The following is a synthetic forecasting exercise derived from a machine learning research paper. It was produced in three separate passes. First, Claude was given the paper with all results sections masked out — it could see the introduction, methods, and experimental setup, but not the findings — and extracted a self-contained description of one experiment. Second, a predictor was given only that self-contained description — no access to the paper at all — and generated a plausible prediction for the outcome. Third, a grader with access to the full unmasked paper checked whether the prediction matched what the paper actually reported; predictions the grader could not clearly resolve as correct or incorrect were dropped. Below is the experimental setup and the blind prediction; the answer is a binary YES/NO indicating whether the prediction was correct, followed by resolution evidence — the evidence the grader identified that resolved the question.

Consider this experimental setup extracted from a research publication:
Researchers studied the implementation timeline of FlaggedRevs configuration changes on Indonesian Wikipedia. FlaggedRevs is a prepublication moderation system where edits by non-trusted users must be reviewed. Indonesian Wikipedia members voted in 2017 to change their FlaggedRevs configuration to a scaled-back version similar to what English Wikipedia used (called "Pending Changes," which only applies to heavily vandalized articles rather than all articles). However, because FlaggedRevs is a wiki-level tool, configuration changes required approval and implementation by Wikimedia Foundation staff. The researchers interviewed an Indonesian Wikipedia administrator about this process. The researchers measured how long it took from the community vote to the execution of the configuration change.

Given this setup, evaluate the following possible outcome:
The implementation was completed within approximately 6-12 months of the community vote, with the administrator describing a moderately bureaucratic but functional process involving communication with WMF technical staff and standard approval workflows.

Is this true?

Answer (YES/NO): NO